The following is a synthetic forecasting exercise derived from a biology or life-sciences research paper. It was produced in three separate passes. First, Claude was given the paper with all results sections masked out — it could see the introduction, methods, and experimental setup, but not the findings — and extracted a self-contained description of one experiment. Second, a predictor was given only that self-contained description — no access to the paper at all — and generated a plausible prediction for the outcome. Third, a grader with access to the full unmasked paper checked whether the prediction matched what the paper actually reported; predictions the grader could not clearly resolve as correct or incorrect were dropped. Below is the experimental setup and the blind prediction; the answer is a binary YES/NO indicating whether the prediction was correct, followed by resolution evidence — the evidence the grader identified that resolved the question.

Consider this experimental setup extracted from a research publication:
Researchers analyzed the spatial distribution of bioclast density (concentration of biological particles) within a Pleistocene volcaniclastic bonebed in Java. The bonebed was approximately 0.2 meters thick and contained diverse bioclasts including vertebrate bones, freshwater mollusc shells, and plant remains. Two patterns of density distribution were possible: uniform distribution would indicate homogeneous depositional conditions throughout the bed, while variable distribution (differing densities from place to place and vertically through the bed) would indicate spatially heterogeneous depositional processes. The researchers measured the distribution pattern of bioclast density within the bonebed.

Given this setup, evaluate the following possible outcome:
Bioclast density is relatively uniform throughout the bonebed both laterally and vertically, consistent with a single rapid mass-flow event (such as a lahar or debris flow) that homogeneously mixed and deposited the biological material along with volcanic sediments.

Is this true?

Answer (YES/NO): NO